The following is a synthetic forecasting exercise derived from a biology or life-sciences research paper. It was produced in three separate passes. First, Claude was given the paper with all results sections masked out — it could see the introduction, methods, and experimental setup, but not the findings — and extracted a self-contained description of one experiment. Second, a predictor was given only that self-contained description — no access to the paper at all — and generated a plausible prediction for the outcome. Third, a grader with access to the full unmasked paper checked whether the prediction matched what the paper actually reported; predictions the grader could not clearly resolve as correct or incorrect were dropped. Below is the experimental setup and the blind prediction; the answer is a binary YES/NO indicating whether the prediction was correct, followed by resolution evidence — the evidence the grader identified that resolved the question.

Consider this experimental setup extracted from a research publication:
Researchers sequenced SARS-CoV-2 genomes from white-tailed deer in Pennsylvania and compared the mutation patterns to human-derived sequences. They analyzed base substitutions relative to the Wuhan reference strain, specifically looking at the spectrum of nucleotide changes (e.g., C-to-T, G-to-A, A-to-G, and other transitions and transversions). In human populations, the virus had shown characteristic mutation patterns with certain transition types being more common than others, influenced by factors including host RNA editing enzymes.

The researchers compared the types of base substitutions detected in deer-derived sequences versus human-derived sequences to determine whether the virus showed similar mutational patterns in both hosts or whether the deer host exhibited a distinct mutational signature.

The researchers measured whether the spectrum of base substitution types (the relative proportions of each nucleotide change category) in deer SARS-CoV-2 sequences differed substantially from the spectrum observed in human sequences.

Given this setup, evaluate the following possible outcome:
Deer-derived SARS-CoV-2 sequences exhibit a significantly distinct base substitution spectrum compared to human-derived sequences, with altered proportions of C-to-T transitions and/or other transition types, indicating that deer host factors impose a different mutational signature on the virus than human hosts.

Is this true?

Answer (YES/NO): YES